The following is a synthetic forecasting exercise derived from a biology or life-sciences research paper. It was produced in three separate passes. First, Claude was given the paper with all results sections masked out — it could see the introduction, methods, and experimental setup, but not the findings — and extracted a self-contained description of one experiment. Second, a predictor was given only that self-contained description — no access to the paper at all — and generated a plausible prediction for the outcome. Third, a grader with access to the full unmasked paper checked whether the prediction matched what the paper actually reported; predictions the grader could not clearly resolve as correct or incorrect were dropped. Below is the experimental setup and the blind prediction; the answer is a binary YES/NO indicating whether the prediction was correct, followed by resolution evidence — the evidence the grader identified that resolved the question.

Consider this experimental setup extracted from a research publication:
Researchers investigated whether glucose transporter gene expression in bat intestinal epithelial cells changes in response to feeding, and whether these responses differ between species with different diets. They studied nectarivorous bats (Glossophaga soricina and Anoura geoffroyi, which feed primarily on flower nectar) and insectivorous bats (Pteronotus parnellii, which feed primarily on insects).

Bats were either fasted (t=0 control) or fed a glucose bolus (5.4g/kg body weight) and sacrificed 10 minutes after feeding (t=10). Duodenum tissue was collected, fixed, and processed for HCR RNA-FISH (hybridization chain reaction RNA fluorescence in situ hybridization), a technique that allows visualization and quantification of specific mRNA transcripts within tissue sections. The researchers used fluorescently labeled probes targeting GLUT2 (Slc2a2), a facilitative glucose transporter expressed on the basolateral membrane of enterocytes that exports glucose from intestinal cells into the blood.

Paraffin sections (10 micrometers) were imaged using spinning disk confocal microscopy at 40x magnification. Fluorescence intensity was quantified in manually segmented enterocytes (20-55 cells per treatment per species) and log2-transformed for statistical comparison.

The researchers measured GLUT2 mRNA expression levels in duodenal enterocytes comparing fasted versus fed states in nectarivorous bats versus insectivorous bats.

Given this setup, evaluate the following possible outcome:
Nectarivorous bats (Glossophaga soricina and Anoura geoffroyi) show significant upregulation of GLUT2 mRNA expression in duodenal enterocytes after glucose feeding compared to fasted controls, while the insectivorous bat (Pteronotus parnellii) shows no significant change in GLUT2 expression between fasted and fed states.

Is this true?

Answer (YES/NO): NO